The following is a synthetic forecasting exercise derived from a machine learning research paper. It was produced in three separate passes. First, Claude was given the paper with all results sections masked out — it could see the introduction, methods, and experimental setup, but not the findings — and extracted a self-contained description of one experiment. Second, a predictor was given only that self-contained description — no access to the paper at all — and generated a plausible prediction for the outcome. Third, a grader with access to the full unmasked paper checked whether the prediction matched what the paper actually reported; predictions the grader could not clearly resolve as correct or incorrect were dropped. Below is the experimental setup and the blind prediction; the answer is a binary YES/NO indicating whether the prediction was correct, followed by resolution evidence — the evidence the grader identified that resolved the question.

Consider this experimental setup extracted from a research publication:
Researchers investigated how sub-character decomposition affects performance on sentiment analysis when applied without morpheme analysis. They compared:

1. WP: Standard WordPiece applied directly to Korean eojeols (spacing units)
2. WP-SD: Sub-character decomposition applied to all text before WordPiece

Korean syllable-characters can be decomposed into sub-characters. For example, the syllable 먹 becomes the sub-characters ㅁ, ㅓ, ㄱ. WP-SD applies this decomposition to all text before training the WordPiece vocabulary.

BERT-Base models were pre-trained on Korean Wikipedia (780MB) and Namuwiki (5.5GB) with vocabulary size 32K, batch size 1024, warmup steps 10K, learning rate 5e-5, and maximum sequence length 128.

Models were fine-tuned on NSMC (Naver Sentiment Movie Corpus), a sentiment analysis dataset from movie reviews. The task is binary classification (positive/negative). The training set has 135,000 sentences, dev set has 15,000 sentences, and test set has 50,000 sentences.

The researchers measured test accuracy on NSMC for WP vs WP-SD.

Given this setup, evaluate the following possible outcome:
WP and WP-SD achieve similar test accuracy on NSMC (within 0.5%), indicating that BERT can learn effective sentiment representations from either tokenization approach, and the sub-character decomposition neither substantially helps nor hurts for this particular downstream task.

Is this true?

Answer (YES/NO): YES